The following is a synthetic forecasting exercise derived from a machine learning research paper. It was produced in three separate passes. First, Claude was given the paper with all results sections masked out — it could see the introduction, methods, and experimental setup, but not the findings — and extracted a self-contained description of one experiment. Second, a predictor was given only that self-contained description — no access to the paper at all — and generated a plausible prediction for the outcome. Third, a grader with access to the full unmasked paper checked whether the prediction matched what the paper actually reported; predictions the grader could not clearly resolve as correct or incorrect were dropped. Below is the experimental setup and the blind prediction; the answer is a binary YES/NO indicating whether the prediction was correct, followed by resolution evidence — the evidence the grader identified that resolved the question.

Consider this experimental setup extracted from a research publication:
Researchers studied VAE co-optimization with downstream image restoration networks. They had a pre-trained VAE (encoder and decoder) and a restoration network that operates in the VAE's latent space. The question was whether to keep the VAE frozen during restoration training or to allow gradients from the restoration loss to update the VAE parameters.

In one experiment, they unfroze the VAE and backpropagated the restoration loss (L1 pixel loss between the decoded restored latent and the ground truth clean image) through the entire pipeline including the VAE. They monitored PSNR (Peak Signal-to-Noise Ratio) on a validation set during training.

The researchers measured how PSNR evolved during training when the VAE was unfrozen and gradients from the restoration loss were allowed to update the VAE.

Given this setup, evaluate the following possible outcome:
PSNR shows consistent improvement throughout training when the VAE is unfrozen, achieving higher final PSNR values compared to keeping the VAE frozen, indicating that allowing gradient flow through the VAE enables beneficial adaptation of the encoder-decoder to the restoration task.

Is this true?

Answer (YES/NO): NO